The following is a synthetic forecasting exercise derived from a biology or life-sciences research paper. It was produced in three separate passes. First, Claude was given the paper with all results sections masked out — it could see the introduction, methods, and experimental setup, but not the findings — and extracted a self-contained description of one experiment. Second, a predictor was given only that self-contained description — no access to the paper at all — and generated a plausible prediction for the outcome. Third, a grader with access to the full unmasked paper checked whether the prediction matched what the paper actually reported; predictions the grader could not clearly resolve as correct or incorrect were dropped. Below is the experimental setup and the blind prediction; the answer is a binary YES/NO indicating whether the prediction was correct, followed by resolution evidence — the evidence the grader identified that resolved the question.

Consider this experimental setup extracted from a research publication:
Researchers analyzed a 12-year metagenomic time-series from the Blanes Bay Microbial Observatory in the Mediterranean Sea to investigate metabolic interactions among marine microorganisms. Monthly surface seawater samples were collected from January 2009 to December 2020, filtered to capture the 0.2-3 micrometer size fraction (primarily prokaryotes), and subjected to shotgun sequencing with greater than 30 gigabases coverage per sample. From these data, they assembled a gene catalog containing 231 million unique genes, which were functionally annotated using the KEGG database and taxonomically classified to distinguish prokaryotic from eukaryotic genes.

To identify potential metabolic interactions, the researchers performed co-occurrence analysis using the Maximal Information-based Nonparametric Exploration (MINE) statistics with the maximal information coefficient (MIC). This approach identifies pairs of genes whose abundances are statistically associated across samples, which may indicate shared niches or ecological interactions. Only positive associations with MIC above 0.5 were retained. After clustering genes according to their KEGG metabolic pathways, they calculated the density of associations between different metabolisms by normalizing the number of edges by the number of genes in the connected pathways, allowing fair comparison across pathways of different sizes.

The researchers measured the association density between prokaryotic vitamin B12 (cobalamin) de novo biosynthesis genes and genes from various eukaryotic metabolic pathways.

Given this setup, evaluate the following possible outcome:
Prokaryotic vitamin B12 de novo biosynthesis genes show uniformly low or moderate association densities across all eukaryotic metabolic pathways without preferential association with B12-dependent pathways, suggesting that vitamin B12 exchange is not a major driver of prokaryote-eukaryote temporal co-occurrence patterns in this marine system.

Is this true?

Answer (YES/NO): NO